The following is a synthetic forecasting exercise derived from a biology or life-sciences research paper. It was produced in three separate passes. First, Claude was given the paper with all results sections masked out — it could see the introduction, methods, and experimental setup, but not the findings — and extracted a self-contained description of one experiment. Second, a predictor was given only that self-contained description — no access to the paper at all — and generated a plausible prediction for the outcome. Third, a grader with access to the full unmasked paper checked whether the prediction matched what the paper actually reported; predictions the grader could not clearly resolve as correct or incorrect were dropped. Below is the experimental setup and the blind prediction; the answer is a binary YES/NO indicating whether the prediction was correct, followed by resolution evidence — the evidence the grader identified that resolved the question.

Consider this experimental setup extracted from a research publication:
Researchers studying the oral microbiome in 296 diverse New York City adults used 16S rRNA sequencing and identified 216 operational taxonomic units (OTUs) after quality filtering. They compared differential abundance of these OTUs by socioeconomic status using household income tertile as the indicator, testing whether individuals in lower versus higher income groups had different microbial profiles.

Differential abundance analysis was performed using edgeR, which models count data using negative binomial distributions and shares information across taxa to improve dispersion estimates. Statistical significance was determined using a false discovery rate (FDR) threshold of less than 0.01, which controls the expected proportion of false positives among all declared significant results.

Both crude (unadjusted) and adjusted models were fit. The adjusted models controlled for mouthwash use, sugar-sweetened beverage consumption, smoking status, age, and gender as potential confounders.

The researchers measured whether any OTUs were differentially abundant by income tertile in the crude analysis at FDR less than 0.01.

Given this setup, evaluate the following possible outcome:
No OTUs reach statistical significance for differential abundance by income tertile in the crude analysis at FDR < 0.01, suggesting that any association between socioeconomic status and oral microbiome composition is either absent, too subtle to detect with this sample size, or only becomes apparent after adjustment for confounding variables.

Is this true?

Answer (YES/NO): NO